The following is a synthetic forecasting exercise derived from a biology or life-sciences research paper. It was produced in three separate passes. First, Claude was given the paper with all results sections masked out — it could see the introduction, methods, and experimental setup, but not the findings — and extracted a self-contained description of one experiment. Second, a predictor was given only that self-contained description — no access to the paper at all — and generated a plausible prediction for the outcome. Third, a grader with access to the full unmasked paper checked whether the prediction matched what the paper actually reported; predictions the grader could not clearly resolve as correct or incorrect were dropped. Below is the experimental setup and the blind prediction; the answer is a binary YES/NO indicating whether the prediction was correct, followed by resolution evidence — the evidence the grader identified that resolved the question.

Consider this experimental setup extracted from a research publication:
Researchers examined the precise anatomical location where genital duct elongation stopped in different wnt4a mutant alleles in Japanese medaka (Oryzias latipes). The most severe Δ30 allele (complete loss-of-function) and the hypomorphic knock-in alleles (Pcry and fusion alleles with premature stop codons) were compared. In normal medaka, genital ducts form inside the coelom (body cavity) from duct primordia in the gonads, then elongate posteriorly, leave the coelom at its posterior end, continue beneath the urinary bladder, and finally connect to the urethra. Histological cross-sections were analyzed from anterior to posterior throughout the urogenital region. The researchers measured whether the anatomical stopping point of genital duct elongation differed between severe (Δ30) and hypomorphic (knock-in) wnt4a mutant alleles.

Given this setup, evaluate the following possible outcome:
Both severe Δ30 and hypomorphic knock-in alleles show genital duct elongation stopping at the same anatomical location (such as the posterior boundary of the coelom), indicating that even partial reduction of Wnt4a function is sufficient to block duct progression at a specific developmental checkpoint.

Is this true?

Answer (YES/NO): NO